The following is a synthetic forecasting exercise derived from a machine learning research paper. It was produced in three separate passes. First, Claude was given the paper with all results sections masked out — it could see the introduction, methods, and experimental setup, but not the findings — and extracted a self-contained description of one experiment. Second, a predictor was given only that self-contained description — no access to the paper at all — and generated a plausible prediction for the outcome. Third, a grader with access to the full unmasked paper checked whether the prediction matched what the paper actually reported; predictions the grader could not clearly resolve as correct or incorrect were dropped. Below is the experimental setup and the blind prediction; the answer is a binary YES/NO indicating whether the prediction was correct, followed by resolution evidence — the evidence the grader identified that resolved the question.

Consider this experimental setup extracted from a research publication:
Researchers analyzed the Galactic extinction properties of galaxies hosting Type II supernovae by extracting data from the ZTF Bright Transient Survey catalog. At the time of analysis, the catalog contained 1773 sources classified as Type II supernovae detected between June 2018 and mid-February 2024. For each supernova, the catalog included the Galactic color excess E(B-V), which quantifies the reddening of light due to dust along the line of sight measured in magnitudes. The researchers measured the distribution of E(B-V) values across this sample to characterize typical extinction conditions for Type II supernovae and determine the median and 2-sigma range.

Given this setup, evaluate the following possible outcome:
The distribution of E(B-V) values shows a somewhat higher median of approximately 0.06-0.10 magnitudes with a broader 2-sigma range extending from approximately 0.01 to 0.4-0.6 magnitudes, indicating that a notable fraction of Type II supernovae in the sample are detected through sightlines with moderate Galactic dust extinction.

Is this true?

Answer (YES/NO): NO